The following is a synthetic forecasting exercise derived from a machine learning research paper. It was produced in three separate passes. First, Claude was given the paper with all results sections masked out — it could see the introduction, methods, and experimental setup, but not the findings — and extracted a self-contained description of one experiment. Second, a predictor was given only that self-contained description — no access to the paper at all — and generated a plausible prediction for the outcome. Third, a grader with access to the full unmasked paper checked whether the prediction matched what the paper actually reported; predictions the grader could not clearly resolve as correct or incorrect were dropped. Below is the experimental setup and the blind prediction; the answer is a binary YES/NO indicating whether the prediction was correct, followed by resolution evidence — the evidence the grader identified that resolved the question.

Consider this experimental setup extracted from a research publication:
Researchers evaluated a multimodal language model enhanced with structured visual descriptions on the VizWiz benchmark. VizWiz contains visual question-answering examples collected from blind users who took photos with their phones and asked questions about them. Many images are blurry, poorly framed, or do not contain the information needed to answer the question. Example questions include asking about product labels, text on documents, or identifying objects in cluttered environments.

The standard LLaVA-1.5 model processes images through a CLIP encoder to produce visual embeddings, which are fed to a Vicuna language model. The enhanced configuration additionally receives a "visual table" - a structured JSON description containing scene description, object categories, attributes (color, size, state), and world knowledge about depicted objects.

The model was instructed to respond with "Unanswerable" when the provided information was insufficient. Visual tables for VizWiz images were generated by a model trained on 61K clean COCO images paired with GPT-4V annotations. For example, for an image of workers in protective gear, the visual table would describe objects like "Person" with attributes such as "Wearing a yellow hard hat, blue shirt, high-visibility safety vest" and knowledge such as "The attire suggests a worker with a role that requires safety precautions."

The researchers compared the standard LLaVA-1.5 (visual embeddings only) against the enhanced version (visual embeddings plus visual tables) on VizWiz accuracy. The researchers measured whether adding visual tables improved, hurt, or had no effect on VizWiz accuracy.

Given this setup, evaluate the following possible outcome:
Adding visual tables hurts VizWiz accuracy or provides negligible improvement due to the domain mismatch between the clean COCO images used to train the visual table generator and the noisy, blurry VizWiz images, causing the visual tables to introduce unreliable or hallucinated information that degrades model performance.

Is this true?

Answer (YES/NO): NO